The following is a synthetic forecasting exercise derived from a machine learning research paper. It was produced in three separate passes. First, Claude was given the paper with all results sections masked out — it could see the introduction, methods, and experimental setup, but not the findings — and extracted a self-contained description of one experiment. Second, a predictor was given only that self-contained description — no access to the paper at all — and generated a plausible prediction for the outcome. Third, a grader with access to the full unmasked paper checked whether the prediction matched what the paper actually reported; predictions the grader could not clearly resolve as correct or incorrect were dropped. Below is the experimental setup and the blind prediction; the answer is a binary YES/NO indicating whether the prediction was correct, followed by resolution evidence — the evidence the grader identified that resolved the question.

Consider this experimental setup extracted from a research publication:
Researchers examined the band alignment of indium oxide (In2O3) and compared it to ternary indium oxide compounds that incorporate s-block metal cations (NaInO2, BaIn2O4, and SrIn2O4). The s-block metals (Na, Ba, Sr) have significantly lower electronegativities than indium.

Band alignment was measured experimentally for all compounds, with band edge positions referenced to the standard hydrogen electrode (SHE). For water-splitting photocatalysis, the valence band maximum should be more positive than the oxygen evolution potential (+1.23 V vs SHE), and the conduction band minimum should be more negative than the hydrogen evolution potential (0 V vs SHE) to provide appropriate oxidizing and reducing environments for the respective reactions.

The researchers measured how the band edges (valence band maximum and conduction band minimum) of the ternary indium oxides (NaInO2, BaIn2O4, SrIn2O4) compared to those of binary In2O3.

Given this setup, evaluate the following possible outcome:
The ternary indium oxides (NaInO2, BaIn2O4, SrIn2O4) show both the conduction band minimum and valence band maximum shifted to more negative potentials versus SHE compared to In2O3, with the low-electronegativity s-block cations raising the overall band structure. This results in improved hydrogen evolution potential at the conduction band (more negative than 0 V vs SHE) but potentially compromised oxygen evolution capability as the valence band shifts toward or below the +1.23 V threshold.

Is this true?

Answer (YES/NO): NO